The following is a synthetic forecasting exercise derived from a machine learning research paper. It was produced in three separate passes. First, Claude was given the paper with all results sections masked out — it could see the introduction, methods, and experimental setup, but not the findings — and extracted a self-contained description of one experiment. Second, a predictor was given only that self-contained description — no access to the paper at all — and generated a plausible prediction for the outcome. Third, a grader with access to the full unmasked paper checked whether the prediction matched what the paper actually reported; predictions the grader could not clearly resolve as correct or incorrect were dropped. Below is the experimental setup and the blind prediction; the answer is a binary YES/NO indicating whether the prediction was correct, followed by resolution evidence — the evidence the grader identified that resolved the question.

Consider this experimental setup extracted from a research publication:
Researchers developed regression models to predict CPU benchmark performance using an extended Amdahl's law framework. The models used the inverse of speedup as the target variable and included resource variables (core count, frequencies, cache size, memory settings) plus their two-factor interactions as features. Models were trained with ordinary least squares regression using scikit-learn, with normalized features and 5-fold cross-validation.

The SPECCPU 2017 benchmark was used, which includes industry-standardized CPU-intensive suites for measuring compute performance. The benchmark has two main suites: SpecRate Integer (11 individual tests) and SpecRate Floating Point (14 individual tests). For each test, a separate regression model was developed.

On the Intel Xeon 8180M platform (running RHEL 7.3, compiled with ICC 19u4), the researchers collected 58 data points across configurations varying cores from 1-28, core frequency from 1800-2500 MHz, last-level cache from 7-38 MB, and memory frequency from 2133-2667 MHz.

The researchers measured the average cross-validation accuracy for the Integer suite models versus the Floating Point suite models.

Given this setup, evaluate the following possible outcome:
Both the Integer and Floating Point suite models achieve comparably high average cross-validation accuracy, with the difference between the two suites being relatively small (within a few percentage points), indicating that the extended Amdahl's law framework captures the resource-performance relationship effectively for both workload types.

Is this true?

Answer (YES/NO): YES